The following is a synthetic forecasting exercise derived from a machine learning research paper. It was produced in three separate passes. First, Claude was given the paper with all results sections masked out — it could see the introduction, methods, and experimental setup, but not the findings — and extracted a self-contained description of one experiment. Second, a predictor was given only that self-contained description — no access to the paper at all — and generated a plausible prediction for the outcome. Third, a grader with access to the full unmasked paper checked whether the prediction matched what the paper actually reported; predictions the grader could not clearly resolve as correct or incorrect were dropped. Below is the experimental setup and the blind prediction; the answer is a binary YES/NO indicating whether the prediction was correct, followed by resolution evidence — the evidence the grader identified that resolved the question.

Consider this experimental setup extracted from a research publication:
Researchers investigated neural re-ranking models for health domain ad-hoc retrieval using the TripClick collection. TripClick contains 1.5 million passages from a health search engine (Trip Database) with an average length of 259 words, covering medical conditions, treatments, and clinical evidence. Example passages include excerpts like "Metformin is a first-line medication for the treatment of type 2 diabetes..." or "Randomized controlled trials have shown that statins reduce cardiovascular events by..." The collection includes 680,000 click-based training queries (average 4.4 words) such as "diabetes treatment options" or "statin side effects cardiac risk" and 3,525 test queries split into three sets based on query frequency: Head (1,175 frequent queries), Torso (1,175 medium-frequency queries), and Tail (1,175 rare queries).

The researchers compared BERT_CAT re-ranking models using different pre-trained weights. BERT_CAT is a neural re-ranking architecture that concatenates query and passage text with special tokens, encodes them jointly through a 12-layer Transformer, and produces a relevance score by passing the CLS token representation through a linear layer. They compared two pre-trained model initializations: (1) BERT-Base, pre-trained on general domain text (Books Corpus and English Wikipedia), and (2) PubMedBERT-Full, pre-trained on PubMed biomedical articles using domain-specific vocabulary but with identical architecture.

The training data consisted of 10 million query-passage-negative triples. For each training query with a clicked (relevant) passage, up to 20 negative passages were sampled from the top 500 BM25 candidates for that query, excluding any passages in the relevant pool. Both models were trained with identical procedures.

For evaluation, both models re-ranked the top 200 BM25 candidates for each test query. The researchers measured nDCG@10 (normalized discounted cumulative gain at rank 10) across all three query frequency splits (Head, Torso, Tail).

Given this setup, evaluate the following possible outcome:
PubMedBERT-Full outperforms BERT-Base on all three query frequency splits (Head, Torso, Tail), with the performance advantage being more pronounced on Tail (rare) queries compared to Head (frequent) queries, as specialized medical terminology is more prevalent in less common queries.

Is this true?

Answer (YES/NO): YES